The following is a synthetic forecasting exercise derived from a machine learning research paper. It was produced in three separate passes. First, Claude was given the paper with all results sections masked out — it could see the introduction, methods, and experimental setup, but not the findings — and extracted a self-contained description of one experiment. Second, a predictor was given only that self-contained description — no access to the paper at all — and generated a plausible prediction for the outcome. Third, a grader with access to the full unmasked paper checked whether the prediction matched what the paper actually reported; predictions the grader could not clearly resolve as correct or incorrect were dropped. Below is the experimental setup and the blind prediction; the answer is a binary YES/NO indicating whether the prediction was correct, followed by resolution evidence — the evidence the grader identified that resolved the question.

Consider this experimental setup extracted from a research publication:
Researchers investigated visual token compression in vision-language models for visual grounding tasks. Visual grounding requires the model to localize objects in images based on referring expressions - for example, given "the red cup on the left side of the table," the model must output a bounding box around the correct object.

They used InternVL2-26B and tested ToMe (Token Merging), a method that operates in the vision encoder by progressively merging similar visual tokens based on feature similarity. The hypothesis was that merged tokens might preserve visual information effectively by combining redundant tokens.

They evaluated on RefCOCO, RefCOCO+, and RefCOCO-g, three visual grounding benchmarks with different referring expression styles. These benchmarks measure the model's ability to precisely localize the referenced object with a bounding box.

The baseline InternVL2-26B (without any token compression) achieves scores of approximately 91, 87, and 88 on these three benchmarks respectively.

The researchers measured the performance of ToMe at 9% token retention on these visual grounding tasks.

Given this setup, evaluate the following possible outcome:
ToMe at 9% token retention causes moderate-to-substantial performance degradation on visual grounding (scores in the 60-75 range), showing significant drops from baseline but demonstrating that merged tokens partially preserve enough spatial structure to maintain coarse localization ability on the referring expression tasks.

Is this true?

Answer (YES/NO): NO